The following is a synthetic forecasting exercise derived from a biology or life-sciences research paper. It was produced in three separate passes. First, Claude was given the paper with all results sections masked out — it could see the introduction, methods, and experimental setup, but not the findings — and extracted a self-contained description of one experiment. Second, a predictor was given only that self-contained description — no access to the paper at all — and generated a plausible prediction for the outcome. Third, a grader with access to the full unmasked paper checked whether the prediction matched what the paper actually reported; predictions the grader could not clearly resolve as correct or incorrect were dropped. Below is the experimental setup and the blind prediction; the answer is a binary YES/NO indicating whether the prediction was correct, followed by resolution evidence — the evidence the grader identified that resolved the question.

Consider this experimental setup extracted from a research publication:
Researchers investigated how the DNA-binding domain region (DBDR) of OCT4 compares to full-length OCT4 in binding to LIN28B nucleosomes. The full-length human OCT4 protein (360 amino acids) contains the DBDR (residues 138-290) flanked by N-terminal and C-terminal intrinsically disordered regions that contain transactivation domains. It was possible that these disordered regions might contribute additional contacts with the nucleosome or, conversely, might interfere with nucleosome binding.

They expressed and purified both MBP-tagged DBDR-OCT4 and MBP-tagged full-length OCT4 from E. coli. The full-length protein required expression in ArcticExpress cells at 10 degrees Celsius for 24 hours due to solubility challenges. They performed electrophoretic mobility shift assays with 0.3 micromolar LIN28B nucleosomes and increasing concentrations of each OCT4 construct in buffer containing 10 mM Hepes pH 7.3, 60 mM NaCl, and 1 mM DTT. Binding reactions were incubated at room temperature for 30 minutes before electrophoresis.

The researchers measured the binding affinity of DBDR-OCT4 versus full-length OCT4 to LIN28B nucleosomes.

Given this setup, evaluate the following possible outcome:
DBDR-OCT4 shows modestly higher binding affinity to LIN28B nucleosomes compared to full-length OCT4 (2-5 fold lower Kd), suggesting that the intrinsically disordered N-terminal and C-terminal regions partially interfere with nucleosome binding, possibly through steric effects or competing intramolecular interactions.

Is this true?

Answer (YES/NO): NO